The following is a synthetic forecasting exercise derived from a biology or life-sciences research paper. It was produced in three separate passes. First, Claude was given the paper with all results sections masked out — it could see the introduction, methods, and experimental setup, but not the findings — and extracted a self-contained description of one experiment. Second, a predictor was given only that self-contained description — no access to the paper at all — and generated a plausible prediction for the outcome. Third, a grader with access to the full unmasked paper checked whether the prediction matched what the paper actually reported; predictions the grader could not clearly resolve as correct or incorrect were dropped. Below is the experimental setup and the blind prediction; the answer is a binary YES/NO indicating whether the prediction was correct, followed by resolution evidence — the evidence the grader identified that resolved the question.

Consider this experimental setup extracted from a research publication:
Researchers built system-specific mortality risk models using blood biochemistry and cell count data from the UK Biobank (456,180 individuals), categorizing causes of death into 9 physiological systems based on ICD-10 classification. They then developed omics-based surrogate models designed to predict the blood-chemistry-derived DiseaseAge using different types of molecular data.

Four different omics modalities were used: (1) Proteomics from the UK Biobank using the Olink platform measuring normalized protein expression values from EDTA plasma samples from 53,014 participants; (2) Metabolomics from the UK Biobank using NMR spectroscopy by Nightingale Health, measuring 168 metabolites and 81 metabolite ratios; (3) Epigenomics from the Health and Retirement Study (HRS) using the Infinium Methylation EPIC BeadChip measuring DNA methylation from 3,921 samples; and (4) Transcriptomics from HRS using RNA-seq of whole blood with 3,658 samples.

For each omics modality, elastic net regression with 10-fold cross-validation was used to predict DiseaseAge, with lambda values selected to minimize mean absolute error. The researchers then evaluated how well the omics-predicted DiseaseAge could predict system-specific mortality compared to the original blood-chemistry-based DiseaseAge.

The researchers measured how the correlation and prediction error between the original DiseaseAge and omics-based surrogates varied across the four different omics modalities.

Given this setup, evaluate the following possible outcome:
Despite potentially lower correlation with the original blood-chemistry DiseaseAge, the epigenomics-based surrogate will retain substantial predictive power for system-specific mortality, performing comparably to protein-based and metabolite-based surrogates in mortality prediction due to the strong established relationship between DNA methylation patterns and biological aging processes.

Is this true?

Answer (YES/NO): NO